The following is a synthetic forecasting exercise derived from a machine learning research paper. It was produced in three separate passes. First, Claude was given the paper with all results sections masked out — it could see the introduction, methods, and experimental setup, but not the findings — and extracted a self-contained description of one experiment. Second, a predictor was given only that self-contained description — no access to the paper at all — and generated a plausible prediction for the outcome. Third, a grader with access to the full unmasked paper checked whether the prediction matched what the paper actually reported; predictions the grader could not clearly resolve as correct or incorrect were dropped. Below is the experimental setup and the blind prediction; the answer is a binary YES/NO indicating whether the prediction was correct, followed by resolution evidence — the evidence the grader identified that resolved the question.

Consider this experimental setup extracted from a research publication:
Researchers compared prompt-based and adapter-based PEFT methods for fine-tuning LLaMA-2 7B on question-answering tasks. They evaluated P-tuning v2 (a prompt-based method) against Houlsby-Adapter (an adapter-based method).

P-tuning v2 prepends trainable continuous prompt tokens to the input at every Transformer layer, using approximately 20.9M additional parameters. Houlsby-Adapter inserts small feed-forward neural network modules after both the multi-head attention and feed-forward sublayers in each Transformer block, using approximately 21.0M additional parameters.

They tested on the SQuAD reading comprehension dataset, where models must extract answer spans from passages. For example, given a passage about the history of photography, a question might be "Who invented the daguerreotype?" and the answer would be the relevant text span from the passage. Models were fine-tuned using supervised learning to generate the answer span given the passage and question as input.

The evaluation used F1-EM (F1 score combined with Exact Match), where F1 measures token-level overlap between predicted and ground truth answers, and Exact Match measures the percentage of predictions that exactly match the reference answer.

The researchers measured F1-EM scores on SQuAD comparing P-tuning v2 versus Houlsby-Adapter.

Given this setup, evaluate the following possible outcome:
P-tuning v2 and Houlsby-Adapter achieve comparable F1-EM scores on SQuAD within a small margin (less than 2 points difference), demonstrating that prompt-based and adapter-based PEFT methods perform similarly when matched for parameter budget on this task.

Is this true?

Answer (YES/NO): YES